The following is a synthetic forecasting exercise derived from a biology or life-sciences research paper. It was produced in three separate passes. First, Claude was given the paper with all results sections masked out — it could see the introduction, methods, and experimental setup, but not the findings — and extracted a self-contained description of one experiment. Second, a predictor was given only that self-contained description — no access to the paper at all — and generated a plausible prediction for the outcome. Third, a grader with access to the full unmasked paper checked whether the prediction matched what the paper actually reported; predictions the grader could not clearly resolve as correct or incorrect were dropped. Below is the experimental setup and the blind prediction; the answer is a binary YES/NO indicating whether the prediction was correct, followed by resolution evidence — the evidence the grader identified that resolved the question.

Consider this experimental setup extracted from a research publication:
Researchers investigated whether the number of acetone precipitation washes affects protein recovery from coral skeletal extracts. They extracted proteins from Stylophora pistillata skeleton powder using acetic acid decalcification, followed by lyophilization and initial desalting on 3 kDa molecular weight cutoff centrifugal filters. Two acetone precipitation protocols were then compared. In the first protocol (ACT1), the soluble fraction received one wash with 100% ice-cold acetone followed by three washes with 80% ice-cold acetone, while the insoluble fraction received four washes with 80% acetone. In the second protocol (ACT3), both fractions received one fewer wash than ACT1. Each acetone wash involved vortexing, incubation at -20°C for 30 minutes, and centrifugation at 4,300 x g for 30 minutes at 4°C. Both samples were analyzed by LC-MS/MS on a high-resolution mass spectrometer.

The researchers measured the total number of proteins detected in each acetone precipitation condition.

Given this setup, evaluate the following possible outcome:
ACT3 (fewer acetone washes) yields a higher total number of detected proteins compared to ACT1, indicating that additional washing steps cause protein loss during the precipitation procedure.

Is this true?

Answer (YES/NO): YES